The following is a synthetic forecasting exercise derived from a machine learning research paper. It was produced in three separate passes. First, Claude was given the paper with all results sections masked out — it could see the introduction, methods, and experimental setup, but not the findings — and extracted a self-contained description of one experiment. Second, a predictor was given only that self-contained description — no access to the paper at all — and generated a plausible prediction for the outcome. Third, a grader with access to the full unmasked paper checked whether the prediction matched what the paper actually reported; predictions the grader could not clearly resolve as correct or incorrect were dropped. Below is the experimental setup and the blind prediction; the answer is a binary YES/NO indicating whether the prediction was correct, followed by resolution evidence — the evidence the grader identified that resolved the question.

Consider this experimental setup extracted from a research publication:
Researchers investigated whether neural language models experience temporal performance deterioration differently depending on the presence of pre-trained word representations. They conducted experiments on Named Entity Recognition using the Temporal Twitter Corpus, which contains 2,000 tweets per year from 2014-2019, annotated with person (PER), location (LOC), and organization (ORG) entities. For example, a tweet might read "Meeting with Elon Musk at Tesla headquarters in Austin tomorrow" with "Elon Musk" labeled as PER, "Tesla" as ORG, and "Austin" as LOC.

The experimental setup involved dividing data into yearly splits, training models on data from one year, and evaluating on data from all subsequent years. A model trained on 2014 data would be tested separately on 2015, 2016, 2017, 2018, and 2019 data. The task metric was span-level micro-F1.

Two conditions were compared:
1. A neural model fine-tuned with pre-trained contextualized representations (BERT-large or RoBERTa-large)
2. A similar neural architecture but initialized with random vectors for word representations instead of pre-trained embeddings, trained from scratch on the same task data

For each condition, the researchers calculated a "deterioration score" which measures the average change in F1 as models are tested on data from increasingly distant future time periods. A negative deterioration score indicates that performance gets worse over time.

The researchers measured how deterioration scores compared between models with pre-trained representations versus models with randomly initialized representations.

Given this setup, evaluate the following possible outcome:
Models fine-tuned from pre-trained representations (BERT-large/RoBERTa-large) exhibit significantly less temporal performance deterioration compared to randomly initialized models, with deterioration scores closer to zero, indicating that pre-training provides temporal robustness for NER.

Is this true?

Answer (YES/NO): YES